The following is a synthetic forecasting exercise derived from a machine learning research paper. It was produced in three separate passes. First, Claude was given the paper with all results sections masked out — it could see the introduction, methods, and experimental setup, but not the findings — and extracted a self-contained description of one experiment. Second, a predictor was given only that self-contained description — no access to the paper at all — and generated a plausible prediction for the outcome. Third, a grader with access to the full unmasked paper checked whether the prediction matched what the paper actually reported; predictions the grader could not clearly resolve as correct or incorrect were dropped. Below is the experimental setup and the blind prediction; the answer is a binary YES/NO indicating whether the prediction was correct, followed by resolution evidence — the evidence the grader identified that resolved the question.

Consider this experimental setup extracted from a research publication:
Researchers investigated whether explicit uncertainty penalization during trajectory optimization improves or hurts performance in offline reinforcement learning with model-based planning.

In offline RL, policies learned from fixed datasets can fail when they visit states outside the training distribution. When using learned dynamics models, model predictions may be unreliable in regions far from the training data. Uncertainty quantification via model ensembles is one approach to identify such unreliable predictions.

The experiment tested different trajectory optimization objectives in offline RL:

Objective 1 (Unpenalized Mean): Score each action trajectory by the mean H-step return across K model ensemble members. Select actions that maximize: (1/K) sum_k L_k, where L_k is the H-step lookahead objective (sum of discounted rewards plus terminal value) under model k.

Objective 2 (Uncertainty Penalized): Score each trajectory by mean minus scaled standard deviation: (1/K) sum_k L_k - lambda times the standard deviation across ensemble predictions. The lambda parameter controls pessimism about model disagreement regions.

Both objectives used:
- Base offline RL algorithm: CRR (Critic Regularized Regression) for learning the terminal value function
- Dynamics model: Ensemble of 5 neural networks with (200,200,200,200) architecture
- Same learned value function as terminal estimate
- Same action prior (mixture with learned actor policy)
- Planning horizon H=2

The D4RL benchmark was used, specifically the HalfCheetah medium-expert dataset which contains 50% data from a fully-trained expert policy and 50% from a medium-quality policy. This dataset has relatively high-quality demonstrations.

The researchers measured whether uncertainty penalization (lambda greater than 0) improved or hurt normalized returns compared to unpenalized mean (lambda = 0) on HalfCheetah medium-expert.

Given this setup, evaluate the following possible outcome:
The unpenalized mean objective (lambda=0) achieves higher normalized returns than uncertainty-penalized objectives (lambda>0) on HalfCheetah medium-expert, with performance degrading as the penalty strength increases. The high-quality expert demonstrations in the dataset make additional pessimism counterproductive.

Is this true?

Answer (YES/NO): NO